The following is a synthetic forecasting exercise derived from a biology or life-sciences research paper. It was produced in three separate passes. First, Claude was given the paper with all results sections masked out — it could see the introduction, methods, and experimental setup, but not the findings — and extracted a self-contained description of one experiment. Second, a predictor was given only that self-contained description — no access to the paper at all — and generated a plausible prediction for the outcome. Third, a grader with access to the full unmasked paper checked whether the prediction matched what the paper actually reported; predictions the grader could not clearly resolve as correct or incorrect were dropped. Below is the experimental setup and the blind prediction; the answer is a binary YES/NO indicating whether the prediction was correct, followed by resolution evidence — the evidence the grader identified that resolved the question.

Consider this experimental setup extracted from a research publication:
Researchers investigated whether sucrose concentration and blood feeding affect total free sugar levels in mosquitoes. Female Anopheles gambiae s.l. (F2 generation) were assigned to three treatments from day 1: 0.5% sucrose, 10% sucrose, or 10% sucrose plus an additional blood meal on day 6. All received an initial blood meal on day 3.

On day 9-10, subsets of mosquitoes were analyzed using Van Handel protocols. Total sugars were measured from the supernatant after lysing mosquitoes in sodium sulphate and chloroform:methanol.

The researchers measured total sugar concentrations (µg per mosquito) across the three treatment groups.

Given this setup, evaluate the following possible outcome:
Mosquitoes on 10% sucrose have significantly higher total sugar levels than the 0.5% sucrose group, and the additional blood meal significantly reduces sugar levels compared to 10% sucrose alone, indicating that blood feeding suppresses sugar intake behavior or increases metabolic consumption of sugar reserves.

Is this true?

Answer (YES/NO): NO